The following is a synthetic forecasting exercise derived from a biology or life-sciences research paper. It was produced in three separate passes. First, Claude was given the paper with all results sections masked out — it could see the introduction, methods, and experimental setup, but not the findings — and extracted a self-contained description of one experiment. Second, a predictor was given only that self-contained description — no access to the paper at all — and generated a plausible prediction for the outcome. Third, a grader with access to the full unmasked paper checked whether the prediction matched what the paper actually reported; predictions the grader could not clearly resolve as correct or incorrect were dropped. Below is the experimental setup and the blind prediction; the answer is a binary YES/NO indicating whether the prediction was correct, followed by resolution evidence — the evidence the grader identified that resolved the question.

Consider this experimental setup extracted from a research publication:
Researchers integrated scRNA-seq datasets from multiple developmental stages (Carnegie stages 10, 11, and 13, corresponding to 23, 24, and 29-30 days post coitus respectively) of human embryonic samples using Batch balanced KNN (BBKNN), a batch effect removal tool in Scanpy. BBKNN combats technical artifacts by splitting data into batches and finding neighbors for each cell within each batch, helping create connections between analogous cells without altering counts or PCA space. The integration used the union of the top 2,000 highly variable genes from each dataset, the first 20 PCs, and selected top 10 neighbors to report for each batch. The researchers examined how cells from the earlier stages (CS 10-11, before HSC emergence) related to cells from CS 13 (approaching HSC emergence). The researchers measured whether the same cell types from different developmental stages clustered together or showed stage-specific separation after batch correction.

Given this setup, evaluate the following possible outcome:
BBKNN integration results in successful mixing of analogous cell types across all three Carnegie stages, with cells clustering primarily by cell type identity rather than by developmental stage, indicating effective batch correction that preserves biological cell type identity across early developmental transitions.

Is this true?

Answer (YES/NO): NO